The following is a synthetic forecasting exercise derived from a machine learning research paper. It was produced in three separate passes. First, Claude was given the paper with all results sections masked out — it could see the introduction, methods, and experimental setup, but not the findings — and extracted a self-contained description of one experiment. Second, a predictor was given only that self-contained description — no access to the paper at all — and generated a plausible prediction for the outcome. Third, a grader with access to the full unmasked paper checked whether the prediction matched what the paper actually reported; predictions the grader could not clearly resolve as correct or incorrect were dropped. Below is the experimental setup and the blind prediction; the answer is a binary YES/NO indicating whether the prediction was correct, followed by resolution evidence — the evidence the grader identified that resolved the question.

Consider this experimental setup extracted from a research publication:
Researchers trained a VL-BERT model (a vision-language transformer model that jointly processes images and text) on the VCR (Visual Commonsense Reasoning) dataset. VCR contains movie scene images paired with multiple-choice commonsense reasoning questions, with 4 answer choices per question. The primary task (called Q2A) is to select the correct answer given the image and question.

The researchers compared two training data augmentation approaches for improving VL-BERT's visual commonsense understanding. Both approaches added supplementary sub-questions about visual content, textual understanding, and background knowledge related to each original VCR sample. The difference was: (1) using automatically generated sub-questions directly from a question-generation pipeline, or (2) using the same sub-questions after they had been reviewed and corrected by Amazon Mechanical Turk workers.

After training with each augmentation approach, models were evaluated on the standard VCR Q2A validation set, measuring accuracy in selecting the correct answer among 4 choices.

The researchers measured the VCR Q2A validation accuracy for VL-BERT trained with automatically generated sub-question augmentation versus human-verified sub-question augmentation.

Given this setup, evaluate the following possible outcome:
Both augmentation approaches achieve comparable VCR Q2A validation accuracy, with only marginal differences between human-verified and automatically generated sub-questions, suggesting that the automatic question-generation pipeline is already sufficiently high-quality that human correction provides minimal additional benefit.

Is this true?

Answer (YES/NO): YES